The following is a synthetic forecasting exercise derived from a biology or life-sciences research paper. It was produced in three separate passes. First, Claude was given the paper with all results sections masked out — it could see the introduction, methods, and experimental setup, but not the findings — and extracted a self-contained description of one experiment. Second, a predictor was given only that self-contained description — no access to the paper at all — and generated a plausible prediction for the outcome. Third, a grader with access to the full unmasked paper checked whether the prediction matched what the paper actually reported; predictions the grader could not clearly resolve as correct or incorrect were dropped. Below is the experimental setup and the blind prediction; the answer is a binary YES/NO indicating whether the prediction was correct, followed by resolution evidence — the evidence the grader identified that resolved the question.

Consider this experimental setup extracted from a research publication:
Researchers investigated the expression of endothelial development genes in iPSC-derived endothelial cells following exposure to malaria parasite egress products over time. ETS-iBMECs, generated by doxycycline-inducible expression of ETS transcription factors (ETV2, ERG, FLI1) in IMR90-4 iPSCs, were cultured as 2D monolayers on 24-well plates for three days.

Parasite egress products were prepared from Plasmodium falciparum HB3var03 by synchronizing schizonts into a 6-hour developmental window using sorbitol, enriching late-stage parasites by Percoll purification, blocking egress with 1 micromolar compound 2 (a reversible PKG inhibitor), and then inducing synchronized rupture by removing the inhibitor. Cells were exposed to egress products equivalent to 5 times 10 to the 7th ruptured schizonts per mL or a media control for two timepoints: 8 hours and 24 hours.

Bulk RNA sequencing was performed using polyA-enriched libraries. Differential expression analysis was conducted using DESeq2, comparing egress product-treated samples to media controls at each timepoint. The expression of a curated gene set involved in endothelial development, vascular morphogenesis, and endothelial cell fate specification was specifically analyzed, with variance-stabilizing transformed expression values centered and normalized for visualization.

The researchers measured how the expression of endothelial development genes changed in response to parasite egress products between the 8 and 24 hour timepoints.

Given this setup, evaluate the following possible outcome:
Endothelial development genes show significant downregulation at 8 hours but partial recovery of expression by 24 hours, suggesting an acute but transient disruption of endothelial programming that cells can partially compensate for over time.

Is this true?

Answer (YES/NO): NO